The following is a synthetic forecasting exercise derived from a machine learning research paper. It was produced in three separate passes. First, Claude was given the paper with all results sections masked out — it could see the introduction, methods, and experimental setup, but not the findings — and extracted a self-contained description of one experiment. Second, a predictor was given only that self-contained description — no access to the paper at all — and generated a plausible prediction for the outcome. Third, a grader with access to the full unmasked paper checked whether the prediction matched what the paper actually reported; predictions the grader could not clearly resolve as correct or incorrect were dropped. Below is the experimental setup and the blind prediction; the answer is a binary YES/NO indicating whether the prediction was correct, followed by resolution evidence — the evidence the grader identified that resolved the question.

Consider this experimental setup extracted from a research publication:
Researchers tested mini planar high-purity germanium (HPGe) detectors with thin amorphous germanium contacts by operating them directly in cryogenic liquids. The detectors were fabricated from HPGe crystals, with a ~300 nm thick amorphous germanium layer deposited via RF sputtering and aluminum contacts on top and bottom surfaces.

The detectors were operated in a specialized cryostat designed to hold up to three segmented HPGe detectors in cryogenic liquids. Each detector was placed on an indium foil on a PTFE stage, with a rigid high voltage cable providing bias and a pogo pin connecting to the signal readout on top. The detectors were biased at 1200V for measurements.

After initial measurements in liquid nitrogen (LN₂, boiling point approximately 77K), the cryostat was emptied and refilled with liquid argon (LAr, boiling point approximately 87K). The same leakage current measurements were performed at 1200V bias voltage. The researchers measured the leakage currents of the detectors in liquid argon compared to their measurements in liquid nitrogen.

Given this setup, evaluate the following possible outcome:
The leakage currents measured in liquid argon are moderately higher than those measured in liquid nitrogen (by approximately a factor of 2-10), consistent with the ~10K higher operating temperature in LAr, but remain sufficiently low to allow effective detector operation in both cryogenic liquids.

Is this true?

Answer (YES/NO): NO